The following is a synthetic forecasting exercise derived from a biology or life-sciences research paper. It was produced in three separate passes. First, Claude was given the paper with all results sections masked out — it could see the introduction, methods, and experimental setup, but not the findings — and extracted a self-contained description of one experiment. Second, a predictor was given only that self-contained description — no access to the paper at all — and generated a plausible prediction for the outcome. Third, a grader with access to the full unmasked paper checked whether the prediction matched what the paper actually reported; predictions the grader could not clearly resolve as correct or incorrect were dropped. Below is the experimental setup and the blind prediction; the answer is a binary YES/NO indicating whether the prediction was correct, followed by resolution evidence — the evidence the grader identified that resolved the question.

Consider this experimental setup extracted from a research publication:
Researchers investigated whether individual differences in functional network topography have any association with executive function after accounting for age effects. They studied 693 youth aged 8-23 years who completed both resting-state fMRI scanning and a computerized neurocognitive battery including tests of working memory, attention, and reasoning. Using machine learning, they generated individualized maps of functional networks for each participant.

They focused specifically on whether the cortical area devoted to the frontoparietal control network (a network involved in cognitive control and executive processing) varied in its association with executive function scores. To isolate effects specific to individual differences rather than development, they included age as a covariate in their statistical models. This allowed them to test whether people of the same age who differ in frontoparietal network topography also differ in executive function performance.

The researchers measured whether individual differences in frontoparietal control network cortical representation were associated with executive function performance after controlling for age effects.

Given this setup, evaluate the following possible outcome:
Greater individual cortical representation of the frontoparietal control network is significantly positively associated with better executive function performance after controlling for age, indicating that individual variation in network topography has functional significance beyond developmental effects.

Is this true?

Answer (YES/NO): YES